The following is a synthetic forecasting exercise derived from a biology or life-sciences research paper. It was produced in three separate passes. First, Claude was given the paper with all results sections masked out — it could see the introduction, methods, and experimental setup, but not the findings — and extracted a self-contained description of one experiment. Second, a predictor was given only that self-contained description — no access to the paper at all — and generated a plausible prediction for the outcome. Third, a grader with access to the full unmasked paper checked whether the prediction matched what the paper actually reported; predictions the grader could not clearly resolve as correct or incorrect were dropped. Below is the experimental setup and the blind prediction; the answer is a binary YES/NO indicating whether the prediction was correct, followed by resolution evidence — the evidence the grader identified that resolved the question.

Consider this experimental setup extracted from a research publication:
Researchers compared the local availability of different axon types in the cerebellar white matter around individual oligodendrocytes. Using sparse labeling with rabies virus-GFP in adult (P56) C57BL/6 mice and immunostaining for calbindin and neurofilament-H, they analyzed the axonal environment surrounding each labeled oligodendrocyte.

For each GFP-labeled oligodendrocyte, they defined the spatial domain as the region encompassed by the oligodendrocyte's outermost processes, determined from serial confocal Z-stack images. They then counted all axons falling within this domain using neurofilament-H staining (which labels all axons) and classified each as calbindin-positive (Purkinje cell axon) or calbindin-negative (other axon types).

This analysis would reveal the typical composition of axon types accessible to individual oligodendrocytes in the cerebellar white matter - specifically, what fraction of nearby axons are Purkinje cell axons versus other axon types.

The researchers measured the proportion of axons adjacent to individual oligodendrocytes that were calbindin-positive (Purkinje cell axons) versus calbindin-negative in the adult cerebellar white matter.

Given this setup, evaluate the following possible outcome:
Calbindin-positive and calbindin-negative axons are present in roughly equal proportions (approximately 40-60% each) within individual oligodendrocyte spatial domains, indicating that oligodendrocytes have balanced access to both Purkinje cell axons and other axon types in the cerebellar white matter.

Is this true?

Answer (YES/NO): NO